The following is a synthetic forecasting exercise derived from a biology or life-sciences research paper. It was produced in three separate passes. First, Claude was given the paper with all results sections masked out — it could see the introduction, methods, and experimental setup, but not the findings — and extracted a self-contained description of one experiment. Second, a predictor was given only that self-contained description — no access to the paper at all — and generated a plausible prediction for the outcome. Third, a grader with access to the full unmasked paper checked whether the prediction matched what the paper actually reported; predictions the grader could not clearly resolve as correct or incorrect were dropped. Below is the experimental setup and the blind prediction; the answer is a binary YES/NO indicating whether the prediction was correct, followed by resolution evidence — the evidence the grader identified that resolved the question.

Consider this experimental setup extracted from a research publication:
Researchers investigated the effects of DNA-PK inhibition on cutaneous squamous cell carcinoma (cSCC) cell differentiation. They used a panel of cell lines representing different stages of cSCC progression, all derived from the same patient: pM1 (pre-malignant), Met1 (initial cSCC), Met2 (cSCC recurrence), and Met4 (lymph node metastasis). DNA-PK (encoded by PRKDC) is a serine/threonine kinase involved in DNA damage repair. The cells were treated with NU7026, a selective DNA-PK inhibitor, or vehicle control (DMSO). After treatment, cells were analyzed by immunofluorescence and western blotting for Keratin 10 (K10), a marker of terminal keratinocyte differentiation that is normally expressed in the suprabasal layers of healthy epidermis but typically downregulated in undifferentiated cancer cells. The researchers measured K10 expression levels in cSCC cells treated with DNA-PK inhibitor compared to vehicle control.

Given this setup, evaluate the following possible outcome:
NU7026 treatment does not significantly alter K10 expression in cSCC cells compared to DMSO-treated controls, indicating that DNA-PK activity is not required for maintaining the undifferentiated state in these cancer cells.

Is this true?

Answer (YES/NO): NO